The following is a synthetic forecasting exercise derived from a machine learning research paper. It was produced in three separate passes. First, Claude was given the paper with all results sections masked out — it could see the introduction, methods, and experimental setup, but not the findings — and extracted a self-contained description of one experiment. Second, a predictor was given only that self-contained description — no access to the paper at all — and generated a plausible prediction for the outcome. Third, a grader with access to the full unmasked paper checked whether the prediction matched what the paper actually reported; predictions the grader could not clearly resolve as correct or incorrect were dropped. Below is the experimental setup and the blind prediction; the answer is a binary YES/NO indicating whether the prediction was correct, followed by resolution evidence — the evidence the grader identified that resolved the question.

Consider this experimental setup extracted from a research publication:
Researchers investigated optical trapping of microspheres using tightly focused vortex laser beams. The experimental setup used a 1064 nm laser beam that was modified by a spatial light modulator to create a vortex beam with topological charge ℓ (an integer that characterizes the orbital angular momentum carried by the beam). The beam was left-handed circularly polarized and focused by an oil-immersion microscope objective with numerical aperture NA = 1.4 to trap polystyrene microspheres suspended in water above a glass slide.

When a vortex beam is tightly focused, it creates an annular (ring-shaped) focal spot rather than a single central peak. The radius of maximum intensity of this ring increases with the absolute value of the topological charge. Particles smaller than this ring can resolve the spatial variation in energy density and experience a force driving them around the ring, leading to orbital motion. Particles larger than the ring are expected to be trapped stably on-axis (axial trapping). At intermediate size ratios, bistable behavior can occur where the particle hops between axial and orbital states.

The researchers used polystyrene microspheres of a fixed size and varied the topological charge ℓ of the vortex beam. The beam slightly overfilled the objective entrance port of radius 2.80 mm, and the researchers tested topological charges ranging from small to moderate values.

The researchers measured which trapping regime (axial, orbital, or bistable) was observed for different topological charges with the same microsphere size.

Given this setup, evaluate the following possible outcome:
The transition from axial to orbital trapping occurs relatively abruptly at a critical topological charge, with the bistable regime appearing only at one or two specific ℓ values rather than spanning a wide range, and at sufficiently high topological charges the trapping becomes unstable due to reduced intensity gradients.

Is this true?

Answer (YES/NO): NO